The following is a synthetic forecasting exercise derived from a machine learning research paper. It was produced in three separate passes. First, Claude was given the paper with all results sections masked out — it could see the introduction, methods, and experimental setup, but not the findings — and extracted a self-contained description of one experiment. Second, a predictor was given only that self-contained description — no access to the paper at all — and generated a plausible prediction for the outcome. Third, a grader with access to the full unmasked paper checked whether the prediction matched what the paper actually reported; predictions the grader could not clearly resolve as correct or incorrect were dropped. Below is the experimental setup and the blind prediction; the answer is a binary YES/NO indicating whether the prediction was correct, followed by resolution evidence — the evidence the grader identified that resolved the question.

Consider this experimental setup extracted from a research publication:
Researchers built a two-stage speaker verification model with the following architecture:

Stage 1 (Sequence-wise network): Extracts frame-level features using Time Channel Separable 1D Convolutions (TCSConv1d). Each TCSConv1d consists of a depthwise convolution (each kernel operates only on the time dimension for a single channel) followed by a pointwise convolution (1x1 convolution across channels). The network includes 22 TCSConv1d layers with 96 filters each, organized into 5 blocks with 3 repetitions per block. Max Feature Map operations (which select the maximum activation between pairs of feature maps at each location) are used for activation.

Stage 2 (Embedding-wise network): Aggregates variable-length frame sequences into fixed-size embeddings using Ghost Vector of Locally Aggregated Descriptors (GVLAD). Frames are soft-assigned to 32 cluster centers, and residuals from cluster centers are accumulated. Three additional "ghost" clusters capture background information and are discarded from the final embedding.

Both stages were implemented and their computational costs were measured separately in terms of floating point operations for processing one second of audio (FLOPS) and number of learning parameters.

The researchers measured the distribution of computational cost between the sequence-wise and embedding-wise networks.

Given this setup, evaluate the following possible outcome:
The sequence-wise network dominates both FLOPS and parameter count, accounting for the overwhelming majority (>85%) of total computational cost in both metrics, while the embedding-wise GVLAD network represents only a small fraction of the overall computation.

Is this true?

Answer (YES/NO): YES